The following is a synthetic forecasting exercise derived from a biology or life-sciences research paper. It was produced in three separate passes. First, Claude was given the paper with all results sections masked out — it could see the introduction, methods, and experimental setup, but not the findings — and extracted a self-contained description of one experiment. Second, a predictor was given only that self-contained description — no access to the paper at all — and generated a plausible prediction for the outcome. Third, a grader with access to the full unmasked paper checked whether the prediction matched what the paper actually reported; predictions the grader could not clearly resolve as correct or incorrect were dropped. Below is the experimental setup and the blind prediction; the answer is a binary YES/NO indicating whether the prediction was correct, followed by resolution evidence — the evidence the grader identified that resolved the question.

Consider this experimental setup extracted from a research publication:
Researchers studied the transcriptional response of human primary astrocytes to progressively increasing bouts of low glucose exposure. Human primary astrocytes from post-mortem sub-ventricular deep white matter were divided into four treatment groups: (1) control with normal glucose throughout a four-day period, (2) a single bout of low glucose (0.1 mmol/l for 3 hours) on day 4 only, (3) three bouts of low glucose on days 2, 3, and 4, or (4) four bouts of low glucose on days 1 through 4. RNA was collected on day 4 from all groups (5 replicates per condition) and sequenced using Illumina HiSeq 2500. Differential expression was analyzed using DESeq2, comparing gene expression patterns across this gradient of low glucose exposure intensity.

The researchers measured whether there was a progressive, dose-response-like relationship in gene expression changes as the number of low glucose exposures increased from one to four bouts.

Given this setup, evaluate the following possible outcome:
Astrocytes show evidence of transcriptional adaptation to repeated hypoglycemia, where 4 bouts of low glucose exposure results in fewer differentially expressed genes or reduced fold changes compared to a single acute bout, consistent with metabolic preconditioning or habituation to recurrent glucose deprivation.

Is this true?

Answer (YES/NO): YES